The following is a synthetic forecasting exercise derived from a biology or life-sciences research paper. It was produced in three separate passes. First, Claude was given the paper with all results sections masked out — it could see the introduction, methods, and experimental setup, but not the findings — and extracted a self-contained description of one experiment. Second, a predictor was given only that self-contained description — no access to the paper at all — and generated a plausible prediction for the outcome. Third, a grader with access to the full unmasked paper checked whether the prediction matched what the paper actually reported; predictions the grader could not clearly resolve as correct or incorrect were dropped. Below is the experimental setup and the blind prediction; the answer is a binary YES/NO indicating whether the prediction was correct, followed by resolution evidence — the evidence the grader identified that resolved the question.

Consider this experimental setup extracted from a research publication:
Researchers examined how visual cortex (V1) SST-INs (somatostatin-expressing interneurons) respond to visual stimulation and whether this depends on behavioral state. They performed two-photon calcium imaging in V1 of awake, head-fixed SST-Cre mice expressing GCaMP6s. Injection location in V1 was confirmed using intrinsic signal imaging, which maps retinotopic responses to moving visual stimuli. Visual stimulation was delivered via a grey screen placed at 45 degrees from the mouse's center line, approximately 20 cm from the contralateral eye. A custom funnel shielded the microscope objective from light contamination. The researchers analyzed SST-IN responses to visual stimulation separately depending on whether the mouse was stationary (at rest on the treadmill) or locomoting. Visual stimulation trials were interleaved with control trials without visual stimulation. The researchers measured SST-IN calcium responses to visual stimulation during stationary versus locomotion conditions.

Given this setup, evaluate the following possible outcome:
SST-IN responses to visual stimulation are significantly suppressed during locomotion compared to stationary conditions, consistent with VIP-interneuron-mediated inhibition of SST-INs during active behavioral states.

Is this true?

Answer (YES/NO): NO